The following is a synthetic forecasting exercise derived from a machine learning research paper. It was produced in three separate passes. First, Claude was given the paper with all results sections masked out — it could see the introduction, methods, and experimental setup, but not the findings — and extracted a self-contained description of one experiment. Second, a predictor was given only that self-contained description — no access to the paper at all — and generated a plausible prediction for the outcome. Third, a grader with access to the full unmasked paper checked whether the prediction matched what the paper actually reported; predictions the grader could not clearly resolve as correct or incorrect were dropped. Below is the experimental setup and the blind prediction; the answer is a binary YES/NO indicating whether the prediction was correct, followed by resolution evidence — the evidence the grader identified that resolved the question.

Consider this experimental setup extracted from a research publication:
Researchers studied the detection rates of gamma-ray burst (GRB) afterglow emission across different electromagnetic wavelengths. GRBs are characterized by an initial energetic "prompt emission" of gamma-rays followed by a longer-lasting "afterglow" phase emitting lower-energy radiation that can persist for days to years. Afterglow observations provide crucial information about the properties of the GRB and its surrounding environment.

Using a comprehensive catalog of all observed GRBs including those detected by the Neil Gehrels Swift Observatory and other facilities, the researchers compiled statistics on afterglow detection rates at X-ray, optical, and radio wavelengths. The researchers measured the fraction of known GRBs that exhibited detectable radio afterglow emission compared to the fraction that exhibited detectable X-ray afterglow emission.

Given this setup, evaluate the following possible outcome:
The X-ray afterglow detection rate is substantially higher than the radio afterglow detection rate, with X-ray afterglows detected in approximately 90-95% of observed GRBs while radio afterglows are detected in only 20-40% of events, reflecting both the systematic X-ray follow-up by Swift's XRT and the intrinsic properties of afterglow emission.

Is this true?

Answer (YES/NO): NO